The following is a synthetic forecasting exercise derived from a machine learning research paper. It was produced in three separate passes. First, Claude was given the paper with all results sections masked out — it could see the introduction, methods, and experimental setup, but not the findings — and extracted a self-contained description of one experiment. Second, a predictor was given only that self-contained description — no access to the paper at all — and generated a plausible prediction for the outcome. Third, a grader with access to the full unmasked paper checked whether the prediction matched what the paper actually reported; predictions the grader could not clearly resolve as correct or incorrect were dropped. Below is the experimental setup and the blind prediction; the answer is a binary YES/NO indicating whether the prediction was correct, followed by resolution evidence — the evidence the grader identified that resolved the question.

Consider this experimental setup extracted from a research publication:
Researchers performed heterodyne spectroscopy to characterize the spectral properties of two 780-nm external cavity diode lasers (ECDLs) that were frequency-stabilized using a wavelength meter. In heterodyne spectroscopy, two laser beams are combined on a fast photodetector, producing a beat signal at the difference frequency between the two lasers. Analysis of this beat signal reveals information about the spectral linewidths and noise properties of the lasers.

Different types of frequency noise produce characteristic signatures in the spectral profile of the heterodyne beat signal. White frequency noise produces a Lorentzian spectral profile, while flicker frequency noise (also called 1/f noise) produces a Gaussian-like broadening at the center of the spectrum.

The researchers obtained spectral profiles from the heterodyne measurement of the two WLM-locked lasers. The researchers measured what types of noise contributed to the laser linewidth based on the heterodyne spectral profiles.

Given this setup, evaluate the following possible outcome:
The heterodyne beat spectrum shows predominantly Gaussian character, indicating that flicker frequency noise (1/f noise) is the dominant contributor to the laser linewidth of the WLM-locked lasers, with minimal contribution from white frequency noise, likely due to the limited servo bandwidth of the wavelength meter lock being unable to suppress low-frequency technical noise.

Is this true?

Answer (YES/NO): NO